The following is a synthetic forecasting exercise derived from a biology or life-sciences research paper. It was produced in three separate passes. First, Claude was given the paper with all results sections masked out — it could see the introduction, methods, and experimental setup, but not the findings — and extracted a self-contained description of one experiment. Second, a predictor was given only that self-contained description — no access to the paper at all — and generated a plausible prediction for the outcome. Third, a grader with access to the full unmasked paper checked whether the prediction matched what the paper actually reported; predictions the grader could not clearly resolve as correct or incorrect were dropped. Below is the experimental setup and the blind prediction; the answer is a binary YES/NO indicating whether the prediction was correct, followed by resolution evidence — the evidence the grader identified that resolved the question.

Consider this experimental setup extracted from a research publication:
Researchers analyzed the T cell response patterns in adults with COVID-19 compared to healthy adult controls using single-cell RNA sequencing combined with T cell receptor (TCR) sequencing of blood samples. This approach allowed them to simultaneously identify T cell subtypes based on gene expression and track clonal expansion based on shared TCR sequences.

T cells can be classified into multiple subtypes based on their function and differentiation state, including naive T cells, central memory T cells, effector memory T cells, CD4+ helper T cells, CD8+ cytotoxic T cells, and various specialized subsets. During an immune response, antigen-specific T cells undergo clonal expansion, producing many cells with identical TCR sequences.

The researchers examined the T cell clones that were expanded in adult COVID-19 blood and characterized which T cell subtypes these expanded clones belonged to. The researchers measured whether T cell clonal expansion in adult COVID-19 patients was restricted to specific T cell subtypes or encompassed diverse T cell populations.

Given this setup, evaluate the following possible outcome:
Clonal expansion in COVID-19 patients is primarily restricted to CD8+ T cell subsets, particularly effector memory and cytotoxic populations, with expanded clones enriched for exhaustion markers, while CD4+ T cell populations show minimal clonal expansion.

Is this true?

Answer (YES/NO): NO